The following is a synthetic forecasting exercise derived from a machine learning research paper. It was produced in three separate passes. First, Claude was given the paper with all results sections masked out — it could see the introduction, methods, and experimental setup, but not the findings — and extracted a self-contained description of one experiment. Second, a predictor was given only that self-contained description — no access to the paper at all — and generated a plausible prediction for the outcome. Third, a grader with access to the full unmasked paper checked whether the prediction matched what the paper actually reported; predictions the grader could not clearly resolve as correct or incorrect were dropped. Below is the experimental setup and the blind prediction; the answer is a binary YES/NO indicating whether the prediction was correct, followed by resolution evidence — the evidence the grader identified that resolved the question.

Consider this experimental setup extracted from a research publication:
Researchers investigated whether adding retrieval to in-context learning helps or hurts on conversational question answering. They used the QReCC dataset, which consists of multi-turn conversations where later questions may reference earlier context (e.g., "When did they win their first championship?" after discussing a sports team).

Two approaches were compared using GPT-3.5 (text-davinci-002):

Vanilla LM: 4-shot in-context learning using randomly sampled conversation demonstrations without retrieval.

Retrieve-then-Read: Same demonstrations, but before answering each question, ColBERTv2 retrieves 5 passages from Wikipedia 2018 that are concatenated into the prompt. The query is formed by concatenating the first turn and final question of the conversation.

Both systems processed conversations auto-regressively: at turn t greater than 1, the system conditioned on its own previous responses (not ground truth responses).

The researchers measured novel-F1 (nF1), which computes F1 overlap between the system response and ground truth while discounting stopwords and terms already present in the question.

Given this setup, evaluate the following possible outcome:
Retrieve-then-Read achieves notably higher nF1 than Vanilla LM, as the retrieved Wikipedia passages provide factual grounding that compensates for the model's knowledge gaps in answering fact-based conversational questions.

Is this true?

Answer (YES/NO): YES